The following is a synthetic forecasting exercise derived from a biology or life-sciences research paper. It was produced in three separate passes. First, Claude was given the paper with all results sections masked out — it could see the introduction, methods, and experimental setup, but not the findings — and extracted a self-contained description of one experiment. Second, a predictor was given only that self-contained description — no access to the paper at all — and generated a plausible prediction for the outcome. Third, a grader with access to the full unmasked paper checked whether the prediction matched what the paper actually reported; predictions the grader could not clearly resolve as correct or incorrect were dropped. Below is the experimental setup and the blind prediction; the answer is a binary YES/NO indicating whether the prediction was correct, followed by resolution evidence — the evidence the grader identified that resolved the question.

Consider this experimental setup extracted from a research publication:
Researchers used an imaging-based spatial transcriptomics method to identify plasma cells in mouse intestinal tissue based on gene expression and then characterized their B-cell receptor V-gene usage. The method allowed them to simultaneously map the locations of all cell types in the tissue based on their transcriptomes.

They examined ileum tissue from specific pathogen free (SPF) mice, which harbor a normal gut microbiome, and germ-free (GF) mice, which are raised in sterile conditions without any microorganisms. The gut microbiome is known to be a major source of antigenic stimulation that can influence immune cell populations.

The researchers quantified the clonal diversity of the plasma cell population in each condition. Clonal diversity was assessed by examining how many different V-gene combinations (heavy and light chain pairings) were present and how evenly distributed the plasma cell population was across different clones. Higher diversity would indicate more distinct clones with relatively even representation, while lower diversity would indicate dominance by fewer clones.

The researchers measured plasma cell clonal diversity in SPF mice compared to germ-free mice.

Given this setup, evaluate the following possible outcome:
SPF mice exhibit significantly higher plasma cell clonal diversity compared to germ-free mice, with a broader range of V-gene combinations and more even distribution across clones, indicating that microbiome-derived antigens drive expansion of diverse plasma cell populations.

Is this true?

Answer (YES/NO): NO